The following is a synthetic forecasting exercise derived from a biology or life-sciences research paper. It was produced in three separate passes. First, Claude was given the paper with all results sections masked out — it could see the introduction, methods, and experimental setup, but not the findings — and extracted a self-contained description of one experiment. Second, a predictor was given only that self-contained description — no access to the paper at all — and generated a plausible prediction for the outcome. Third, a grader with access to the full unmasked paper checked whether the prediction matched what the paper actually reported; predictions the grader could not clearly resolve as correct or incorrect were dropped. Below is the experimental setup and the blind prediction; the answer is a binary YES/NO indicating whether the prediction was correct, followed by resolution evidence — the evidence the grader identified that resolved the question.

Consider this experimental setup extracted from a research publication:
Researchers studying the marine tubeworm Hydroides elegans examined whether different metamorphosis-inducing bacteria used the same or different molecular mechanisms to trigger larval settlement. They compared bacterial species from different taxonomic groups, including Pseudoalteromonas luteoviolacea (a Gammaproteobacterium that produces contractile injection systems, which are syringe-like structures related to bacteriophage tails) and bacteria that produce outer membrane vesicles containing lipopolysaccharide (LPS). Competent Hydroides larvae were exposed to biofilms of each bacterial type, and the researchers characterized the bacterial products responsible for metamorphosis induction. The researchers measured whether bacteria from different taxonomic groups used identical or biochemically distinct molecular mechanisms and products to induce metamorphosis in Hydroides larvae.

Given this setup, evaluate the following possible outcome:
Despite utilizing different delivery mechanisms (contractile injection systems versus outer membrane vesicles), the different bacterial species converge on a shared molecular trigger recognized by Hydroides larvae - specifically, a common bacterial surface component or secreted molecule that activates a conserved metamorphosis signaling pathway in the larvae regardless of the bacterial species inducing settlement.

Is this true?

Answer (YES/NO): NO